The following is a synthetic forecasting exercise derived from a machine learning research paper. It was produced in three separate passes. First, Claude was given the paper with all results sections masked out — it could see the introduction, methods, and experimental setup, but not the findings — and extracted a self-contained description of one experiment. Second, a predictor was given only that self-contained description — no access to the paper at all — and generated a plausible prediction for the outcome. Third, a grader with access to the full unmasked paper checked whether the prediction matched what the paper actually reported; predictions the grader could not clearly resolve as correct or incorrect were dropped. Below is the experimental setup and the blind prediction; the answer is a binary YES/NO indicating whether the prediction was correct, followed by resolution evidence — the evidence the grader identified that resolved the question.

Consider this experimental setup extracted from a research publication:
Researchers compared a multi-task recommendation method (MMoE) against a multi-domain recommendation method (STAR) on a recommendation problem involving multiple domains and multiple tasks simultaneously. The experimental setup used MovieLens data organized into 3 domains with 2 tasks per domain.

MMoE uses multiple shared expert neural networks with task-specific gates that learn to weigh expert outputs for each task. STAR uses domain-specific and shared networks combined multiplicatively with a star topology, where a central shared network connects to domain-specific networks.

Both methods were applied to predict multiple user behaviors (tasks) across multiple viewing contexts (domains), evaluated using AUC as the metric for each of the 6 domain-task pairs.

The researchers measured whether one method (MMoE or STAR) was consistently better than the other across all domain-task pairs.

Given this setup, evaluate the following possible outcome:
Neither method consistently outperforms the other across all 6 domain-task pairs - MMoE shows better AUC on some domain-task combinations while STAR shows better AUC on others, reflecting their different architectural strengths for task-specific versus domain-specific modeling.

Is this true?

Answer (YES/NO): YES